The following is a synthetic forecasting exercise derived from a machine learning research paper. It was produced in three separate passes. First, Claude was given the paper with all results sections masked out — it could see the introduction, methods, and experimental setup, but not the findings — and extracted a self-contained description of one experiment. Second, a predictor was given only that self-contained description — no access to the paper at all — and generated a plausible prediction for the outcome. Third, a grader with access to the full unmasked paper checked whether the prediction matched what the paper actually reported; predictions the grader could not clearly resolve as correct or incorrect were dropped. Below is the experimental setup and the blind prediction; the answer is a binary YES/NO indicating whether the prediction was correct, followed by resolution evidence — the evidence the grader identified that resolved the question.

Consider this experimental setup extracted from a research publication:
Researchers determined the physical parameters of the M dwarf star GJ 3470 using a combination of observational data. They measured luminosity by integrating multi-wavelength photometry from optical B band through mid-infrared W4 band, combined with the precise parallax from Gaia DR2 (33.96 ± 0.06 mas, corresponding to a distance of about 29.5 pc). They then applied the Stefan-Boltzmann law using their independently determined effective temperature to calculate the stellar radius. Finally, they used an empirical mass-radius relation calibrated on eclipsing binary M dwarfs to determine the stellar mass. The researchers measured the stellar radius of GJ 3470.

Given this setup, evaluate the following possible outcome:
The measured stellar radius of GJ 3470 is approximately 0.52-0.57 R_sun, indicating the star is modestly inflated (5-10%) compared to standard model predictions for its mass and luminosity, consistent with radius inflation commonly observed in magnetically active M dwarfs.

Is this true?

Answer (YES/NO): NO